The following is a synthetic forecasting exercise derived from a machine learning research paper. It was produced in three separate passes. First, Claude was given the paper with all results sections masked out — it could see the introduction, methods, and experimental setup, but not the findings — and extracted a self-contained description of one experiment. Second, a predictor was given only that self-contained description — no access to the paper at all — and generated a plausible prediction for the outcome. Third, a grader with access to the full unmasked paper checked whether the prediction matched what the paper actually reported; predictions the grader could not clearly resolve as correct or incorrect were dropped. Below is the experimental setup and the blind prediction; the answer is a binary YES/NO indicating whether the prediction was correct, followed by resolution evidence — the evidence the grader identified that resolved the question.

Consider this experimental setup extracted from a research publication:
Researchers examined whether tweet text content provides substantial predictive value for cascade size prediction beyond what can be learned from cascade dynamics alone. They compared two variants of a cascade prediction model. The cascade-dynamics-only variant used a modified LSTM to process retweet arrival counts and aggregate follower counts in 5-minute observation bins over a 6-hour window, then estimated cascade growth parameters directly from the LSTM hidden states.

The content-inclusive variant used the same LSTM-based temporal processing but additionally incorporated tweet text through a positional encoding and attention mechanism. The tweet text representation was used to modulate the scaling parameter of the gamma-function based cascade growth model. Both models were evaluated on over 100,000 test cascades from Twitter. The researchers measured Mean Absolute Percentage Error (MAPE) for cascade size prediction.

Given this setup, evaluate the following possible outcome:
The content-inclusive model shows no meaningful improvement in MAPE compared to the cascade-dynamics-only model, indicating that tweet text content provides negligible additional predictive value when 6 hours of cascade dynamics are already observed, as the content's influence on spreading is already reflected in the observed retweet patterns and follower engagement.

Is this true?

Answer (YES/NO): YES